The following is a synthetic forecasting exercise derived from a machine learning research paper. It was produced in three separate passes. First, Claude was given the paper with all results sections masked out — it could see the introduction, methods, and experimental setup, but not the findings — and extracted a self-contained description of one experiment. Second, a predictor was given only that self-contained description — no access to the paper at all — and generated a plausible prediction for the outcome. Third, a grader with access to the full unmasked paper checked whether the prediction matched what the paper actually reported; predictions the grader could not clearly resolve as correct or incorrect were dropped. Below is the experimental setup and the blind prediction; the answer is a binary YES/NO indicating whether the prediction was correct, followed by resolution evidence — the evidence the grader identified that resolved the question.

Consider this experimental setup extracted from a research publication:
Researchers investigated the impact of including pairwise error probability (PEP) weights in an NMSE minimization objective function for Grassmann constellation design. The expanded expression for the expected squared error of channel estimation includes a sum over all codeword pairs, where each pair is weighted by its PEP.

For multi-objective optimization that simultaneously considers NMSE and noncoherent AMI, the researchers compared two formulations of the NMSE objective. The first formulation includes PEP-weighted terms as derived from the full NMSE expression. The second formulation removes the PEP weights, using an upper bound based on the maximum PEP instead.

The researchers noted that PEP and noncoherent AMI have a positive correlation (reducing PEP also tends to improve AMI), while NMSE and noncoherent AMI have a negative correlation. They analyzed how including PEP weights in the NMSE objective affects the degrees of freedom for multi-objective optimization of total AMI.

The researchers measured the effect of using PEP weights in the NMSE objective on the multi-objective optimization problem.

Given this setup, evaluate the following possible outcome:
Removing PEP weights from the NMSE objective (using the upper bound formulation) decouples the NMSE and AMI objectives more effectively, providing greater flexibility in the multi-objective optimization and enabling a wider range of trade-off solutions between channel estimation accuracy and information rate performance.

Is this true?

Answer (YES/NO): YES